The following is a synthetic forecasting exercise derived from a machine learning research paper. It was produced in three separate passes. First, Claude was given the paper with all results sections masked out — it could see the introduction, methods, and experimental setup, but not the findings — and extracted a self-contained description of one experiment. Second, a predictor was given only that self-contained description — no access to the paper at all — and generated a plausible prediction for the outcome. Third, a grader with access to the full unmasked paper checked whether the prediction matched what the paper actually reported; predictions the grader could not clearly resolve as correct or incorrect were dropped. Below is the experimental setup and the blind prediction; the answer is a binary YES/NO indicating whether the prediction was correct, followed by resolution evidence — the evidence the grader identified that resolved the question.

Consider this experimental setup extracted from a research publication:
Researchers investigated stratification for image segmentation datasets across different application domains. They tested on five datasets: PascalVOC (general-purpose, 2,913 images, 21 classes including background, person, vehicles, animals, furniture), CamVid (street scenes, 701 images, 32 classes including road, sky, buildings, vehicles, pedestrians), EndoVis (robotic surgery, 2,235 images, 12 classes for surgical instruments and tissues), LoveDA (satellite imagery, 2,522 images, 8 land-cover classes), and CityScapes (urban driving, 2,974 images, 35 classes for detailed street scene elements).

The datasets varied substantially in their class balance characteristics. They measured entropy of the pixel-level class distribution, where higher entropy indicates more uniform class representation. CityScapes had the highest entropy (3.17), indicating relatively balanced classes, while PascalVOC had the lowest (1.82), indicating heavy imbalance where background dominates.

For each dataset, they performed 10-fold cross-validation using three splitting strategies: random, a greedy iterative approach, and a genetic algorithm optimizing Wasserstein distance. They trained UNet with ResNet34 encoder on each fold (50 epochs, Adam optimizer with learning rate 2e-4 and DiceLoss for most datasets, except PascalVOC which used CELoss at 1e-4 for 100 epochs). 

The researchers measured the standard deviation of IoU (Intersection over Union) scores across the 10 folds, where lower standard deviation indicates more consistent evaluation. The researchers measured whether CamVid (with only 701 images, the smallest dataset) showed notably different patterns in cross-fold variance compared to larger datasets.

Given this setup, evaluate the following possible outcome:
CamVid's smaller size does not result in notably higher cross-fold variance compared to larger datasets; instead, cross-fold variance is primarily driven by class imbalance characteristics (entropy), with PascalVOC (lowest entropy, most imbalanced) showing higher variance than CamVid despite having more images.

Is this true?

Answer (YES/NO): YES